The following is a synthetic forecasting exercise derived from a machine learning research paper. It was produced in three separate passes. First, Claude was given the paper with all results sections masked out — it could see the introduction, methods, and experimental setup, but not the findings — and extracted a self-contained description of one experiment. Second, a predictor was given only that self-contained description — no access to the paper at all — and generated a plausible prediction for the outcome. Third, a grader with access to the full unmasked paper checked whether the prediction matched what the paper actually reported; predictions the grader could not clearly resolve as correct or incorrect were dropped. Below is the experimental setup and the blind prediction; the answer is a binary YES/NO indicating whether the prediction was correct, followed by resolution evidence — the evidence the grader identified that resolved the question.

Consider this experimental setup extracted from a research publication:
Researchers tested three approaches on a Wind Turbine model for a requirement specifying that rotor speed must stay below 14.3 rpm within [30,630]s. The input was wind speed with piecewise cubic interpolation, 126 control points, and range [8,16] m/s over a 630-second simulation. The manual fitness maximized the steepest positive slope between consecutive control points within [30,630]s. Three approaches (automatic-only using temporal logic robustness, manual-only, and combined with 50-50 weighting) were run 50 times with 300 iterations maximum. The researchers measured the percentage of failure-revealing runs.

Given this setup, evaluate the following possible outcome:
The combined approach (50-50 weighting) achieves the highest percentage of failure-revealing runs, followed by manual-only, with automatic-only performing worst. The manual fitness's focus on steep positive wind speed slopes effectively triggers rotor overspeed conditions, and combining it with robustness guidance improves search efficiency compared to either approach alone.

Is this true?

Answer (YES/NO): NO